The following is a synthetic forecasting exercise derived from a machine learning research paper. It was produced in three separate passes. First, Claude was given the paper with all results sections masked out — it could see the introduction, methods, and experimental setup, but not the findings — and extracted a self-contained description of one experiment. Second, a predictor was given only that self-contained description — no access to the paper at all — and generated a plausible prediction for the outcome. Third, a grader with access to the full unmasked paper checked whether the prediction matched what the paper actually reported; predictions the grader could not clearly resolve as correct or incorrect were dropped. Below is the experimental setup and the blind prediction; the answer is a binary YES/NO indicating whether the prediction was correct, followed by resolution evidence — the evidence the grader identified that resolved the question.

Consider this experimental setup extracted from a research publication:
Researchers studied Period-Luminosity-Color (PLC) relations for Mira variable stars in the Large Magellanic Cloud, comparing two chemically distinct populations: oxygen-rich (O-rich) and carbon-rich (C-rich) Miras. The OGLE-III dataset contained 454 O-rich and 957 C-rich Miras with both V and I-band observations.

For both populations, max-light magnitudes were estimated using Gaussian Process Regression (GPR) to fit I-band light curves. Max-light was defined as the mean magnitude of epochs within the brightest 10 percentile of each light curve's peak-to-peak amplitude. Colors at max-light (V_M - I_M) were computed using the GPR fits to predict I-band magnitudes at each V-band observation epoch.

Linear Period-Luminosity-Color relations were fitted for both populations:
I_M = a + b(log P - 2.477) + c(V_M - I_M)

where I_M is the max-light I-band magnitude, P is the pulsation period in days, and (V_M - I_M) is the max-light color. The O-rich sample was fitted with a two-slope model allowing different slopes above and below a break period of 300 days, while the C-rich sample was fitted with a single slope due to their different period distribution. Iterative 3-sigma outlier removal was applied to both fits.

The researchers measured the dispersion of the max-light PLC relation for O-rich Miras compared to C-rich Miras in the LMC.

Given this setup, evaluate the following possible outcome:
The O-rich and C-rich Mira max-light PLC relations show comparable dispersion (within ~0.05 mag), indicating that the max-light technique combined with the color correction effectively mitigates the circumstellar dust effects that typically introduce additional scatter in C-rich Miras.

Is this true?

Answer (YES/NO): NO